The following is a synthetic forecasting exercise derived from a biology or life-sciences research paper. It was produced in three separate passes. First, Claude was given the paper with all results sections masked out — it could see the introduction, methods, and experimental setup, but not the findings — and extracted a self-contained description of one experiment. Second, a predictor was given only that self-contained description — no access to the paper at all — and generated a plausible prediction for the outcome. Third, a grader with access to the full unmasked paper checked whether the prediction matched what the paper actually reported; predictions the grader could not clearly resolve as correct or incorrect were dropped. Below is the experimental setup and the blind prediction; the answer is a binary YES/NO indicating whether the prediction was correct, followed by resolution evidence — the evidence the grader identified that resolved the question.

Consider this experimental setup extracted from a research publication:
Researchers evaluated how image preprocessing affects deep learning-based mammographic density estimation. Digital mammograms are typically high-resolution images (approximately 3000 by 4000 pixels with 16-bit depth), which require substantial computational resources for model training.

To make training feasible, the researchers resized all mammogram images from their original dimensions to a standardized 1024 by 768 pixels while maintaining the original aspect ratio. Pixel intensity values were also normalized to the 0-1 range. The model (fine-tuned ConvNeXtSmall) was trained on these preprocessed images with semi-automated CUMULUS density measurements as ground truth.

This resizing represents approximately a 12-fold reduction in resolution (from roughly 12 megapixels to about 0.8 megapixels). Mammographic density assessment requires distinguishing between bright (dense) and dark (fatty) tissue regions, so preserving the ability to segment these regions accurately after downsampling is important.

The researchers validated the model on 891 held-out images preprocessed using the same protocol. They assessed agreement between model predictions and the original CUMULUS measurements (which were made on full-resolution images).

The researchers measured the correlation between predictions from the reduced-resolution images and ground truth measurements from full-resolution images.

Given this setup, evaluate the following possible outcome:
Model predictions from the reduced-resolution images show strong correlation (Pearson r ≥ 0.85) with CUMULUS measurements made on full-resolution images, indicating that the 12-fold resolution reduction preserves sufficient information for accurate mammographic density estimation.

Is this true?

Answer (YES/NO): YES